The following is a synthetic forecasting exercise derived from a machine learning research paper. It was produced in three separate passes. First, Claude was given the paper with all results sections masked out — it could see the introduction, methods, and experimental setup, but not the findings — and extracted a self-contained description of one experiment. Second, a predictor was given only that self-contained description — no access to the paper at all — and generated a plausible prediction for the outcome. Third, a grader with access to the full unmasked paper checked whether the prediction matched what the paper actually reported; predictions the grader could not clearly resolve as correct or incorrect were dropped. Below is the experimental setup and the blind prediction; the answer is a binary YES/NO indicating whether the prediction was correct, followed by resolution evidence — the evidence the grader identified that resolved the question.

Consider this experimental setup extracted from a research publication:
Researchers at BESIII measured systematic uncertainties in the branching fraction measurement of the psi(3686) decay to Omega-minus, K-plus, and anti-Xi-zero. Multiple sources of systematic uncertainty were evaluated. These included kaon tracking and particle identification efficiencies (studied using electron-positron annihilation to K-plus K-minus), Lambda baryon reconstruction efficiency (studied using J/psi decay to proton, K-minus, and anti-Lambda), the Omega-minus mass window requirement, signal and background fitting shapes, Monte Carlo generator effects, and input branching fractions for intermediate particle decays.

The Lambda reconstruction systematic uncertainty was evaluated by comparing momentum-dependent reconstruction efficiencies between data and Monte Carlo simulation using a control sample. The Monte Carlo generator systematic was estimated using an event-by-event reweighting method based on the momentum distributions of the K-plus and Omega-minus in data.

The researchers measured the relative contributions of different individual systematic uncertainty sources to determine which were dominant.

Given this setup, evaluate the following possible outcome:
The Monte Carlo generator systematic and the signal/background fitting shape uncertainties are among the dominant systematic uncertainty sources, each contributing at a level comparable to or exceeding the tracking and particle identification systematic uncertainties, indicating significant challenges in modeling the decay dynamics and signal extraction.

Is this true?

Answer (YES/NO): NO